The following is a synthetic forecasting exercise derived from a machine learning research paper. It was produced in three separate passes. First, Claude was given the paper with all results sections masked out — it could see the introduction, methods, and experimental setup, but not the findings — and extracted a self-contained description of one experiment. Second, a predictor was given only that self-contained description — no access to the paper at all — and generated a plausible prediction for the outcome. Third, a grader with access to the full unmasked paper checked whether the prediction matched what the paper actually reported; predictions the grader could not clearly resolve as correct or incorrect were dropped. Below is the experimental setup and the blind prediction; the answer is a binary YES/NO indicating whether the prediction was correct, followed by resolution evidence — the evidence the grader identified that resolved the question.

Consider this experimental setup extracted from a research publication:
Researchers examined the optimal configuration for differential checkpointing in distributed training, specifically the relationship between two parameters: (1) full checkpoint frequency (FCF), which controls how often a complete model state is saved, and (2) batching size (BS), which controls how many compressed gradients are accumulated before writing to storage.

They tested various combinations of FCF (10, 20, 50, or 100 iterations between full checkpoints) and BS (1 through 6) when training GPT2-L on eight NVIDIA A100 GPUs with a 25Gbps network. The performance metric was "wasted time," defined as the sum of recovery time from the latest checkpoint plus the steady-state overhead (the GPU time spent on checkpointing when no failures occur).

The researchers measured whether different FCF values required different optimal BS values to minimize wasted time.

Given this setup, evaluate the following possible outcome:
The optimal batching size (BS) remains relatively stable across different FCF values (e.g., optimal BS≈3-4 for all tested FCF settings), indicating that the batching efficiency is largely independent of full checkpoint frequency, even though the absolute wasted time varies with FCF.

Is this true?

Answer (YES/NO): NO